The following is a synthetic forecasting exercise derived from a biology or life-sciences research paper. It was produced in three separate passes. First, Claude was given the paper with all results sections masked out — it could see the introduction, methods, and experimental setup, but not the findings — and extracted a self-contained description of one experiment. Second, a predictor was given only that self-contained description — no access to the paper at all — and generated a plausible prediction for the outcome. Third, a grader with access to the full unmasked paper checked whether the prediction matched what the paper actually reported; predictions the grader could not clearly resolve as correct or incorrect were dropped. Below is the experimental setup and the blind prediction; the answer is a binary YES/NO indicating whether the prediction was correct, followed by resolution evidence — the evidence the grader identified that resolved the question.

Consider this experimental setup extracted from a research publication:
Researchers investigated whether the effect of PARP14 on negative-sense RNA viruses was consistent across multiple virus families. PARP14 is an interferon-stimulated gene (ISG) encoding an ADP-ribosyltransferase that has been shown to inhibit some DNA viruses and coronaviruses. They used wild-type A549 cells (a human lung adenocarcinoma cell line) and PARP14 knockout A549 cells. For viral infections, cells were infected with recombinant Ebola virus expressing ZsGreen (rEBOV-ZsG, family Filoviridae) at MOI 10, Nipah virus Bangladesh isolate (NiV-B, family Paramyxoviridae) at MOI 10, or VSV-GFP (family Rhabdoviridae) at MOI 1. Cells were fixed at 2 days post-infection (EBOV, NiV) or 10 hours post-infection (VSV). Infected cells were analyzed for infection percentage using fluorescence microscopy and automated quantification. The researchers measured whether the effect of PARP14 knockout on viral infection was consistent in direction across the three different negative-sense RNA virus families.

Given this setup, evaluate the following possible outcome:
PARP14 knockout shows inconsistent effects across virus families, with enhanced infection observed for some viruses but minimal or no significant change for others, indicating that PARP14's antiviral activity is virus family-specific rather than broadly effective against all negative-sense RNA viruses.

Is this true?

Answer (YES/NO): NO